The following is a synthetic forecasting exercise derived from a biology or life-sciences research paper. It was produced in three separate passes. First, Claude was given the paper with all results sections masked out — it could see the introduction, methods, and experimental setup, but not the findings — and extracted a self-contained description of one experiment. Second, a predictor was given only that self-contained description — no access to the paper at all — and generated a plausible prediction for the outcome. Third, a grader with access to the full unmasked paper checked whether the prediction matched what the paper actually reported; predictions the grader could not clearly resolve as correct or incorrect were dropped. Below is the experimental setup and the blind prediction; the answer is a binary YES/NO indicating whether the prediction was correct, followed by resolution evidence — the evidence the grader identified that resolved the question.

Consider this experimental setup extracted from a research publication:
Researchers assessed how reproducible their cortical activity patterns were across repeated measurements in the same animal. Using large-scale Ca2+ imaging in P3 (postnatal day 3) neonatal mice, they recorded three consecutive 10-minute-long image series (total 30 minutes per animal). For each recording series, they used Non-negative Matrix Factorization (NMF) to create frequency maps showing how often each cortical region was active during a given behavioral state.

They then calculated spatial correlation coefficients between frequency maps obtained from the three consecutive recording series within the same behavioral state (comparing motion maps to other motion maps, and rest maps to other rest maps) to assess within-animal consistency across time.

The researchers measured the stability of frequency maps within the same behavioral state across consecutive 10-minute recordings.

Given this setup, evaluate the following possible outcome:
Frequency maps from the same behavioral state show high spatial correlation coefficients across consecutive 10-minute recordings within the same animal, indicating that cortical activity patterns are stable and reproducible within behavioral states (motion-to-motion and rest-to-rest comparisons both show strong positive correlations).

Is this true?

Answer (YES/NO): YES